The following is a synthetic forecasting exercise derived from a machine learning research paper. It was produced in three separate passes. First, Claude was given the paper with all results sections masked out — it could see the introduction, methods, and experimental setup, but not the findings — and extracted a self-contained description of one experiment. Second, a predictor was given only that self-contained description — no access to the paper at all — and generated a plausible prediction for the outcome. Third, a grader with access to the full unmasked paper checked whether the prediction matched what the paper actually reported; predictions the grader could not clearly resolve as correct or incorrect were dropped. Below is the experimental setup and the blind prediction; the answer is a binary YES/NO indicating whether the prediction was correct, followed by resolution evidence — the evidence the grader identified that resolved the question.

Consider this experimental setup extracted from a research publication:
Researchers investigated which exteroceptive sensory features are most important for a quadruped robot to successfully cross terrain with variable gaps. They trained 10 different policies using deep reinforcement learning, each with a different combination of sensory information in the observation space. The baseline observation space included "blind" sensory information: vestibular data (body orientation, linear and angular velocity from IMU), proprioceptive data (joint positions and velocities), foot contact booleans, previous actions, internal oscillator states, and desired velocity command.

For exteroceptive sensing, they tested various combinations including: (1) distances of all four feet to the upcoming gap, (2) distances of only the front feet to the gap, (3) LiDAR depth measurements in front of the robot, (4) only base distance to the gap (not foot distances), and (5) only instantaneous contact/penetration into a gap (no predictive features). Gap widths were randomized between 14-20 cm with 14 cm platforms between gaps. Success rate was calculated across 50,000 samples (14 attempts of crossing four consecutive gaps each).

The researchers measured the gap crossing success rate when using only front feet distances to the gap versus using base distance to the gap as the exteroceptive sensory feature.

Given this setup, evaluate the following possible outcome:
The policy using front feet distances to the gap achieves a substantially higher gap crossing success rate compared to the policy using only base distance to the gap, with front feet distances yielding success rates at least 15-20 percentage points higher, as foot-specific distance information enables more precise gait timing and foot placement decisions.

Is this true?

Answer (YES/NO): YES